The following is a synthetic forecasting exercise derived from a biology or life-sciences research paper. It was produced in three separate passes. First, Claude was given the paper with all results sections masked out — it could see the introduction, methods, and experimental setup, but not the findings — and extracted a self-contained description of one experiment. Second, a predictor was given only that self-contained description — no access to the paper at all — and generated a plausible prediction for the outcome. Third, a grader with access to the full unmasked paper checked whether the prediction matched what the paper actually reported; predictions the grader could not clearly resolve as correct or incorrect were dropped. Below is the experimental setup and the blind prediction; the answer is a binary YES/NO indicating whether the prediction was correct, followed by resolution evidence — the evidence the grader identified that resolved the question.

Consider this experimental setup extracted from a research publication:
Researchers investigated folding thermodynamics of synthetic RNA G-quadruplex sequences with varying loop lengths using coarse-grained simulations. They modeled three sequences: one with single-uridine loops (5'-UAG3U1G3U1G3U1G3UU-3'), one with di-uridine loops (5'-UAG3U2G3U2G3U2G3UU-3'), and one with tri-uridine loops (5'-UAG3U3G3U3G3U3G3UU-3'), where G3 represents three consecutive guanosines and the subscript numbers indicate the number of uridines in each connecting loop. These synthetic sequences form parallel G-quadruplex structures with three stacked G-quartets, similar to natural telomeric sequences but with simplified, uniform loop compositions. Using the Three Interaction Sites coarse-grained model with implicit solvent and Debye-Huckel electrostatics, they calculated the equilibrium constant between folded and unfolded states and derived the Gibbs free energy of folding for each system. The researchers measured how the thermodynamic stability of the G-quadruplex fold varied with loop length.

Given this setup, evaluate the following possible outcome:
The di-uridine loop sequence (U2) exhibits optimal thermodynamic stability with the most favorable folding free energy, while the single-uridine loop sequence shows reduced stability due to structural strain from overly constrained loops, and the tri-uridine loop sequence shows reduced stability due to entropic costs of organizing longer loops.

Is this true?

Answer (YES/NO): NO